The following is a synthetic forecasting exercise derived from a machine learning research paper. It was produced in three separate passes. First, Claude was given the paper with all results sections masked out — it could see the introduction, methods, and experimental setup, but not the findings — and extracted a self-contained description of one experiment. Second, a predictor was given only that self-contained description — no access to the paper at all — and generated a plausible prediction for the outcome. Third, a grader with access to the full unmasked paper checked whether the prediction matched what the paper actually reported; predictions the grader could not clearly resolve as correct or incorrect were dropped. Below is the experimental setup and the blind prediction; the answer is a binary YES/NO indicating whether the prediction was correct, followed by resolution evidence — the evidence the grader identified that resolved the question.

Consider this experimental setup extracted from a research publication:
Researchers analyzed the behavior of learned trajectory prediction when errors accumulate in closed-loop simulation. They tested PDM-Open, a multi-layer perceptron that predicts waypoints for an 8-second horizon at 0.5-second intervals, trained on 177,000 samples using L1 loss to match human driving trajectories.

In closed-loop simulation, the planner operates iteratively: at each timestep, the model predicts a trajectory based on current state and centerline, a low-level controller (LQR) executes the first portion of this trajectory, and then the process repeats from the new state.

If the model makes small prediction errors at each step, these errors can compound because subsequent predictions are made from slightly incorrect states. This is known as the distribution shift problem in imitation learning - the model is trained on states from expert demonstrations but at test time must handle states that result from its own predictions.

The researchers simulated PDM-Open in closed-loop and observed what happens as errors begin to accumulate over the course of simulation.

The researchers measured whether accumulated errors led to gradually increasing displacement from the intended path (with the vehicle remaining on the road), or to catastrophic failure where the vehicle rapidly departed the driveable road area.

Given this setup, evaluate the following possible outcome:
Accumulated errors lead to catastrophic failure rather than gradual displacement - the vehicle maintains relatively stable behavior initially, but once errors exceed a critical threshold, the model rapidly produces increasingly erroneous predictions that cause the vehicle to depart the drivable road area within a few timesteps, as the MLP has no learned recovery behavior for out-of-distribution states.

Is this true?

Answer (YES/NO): NO